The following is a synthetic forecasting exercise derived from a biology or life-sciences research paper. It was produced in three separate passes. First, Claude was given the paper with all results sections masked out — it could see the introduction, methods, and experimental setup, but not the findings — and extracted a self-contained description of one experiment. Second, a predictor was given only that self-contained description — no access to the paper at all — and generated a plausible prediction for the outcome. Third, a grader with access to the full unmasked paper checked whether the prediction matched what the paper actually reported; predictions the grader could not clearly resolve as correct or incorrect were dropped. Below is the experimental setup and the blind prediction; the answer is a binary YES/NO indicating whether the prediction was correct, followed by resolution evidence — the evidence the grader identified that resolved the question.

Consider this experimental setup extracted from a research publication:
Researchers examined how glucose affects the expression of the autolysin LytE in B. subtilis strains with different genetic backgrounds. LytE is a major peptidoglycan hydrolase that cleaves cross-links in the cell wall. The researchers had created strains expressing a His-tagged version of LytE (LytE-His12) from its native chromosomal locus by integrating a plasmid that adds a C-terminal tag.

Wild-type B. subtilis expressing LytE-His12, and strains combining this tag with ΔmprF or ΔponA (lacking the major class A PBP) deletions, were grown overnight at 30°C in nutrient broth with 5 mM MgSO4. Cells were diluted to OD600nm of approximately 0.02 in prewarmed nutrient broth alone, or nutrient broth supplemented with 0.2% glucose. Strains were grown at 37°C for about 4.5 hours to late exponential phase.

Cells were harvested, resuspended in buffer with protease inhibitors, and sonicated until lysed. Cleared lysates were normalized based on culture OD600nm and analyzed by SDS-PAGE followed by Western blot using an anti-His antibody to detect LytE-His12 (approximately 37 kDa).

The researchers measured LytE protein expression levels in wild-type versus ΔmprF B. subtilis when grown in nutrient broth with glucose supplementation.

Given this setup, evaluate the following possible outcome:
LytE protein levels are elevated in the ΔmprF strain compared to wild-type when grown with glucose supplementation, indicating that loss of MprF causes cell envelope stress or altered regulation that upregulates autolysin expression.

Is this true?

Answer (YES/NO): NO